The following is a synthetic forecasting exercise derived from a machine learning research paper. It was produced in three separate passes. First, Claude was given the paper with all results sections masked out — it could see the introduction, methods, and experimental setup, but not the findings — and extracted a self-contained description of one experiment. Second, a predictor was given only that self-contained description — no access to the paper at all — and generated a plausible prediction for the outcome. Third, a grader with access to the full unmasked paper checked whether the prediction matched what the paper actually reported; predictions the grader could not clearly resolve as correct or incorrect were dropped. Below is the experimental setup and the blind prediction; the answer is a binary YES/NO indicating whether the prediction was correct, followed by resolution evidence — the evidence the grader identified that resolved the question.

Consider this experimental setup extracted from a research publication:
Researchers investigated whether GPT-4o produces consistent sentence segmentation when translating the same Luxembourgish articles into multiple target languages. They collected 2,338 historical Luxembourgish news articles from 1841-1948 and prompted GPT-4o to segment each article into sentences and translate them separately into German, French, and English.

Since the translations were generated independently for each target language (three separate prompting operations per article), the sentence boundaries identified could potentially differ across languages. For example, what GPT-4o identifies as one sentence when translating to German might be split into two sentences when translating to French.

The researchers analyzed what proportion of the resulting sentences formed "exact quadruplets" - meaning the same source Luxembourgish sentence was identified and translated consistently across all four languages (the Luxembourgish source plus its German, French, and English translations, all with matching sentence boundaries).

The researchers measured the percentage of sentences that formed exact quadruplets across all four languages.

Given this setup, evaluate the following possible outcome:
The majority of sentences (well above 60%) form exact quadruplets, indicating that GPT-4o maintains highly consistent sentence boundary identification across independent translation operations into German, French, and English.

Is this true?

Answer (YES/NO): YES